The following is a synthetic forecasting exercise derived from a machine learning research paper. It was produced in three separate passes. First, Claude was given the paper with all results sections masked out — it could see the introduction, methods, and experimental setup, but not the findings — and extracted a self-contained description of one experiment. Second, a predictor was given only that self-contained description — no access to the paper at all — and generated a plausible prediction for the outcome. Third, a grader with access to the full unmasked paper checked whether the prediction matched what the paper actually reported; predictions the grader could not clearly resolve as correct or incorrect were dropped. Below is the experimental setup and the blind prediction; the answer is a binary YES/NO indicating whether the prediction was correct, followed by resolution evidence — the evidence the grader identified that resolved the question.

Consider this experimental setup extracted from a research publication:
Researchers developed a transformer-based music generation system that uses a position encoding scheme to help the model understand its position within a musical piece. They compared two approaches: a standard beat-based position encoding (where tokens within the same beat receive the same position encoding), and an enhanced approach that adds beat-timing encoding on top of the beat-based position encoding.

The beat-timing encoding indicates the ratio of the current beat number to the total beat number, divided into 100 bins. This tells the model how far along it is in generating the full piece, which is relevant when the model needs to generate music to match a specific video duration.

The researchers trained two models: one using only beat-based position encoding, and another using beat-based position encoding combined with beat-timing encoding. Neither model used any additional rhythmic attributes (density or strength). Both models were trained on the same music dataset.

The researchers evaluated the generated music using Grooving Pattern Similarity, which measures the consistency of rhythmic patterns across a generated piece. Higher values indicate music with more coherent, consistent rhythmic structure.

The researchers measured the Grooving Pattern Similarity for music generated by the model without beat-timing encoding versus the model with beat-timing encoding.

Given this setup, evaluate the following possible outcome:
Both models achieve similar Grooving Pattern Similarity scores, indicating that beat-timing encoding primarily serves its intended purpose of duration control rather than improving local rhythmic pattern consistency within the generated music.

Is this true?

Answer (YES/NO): NO